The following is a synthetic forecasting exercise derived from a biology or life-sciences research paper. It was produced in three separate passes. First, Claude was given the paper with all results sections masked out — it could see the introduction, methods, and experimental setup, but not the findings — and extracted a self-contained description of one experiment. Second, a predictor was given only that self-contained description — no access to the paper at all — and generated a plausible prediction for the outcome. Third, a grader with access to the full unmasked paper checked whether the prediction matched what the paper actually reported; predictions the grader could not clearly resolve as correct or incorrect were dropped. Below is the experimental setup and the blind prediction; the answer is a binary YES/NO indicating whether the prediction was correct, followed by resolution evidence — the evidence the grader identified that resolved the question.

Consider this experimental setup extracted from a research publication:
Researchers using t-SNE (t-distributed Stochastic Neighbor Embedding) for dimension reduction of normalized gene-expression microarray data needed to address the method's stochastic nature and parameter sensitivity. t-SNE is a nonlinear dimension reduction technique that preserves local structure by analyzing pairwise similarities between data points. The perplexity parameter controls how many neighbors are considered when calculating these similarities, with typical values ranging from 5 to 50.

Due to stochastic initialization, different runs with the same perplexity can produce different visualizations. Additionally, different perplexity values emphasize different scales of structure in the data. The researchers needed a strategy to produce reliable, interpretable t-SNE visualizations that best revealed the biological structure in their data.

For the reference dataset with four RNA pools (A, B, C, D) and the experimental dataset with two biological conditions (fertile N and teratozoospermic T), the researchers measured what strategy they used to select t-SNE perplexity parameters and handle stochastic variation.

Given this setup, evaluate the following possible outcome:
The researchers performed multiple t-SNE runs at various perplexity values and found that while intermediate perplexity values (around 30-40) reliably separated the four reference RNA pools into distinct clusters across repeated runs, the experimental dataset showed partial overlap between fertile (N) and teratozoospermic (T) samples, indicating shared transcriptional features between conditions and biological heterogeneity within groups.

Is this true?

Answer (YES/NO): NO